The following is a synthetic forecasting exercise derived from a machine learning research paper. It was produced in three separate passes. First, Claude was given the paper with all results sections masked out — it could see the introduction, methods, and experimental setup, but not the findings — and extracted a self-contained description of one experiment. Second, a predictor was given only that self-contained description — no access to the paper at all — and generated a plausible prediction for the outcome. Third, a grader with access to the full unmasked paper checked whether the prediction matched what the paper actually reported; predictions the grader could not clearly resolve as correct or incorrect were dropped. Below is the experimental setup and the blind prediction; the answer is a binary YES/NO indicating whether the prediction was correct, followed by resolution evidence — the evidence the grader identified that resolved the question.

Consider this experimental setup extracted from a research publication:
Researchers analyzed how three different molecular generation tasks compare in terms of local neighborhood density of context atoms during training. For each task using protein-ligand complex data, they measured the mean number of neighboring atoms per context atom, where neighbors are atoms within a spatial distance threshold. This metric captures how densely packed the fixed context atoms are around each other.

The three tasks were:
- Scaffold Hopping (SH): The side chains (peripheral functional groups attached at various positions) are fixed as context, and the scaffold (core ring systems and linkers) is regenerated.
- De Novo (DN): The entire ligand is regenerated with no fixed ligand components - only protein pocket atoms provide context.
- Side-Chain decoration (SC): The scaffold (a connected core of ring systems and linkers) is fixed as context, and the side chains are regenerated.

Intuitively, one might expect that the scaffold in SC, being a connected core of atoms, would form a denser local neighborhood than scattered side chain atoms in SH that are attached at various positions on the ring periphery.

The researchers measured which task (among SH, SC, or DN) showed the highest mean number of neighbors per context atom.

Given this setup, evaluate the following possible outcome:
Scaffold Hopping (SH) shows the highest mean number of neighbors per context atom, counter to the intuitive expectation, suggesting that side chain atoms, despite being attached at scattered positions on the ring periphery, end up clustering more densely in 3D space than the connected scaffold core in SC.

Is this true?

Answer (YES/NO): YES